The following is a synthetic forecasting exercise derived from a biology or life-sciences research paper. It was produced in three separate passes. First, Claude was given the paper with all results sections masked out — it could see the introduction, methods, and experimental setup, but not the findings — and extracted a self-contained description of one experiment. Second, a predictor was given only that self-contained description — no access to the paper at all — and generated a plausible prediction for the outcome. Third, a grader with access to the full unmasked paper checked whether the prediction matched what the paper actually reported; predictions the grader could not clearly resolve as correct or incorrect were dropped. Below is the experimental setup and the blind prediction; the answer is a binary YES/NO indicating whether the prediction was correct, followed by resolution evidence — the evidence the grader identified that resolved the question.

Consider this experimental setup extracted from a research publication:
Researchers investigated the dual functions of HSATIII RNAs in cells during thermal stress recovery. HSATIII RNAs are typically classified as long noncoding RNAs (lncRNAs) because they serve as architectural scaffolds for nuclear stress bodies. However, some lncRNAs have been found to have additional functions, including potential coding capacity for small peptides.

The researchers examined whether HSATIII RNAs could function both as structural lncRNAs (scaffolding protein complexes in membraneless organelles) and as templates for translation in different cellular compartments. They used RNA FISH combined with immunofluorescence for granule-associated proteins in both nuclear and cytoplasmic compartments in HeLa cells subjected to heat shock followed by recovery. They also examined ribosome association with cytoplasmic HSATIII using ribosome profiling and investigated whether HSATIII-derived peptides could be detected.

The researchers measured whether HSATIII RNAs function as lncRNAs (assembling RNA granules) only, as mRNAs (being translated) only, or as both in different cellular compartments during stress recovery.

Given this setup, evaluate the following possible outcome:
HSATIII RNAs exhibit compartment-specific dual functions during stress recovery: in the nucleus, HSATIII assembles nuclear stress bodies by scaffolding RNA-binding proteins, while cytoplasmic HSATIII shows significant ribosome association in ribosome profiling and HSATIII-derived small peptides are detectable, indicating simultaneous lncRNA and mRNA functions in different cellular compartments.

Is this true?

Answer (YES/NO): YES